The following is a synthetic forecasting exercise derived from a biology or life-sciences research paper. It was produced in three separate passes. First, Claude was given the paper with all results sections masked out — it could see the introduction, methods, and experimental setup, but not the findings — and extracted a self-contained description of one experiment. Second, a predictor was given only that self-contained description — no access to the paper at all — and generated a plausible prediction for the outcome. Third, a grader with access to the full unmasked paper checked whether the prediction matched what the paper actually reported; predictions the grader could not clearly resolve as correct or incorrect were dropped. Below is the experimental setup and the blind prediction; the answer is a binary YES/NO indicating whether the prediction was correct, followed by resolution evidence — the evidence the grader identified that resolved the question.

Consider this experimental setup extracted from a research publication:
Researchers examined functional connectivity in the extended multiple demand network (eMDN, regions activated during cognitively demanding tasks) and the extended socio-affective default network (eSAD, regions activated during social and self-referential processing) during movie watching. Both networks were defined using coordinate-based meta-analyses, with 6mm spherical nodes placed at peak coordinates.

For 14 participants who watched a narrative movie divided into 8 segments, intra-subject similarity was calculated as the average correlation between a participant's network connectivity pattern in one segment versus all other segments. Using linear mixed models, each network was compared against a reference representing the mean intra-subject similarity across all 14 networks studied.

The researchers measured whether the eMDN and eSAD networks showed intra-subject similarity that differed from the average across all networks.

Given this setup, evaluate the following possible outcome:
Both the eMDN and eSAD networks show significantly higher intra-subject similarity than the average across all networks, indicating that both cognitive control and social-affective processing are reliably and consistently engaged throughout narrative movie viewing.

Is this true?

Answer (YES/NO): NO